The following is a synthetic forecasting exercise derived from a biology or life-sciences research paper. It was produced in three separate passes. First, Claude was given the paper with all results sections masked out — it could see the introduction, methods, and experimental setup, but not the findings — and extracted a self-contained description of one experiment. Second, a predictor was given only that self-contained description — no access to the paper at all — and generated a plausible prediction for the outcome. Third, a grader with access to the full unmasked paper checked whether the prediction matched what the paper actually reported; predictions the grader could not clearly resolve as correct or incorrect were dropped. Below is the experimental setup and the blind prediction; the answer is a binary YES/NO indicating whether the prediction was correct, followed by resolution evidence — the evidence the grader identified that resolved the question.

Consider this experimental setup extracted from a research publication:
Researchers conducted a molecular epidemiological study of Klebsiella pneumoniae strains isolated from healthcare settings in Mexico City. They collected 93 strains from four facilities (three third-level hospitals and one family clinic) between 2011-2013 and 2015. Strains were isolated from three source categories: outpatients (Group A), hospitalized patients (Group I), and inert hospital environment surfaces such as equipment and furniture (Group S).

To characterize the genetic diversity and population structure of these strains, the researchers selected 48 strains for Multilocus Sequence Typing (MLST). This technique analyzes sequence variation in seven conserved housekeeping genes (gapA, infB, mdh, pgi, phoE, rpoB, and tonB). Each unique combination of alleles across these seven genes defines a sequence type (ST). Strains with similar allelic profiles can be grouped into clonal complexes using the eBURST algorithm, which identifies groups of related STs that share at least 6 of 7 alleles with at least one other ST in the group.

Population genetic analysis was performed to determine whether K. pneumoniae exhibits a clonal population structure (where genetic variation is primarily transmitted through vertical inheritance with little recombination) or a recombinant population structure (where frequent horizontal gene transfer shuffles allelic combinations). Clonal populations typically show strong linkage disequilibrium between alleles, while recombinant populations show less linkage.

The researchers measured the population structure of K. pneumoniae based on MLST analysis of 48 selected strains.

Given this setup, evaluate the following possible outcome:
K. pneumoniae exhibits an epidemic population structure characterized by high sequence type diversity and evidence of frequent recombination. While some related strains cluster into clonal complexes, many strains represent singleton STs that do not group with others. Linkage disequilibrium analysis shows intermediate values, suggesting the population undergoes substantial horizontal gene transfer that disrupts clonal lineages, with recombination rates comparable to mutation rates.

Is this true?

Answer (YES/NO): NO